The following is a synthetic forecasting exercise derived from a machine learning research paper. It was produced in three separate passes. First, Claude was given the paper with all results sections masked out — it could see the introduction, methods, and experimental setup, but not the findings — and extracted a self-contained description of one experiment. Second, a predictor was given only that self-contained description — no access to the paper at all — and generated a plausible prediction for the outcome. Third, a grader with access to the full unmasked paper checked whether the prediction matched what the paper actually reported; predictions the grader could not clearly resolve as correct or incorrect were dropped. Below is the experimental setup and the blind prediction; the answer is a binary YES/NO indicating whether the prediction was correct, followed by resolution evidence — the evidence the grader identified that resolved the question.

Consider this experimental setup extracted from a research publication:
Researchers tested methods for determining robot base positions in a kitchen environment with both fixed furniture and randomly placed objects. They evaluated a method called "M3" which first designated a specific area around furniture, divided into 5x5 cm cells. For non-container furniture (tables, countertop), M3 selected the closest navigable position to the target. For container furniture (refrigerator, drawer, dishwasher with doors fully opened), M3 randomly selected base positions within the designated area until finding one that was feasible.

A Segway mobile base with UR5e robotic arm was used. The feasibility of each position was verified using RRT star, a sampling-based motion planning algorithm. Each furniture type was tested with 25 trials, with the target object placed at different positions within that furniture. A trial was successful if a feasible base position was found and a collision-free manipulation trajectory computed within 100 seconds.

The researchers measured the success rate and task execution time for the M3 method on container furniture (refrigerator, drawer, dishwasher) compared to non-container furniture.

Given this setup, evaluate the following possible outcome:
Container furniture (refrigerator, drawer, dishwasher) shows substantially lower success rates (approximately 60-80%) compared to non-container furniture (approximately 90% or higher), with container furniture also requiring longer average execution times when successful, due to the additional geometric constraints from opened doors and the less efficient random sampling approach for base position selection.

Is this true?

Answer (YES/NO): YES